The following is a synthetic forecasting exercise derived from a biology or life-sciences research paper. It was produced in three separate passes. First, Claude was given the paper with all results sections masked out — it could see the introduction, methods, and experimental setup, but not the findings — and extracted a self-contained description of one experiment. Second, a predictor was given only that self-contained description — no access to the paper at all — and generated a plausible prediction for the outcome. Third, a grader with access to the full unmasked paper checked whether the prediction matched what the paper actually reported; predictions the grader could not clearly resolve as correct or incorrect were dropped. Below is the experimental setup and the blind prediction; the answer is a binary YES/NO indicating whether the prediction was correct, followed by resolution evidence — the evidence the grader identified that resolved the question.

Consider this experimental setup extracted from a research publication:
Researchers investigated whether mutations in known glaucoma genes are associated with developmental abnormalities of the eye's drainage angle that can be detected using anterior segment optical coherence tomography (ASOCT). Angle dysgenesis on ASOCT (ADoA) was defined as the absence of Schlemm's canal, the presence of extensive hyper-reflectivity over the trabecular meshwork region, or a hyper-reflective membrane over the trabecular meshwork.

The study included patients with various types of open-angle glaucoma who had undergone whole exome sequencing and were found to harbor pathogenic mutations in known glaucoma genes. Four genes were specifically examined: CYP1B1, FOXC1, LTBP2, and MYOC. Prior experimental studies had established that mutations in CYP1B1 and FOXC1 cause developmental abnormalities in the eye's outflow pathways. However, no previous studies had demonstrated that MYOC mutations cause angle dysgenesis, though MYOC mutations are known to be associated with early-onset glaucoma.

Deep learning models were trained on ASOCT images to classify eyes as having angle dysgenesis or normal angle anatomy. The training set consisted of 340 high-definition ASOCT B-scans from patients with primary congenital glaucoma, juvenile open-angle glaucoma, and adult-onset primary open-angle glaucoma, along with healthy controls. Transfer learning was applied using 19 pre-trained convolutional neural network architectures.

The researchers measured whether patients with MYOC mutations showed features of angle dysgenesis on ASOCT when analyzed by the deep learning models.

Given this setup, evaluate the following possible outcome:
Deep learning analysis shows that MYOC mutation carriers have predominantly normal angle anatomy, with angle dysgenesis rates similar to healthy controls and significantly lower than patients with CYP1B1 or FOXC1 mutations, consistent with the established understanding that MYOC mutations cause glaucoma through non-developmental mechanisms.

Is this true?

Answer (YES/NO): NO